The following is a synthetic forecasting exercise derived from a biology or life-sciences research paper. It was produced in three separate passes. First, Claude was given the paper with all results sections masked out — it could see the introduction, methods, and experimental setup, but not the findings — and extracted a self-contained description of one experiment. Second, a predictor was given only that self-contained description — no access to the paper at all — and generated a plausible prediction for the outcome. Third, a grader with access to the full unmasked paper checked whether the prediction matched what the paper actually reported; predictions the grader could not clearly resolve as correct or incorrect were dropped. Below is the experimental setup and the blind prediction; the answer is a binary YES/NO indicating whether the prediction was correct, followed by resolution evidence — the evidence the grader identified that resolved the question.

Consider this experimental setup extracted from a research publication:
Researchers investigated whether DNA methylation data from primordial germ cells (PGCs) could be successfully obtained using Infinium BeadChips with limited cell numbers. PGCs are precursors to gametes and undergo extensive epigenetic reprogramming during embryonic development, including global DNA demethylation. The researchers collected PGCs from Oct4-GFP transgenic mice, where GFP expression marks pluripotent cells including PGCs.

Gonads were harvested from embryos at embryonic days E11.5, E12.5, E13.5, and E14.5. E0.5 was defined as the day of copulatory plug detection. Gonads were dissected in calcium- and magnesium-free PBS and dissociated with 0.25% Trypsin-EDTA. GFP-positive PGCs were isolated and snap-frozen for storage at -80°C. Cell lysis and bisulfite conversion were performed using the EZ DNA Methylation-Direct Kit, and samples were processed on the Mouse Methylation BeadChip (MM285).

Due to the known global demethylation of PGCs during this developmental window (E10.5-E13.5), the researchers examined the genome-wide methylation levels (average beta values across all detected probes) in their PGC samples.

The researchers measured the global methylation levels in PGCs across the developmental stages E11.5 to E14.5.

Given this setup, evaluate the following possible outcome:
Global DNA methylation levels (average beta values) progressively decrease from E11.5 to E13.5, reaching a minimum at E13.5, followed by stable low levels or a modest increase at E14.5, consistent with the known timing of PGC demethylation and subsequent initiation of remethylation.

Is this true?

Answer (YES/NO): YES